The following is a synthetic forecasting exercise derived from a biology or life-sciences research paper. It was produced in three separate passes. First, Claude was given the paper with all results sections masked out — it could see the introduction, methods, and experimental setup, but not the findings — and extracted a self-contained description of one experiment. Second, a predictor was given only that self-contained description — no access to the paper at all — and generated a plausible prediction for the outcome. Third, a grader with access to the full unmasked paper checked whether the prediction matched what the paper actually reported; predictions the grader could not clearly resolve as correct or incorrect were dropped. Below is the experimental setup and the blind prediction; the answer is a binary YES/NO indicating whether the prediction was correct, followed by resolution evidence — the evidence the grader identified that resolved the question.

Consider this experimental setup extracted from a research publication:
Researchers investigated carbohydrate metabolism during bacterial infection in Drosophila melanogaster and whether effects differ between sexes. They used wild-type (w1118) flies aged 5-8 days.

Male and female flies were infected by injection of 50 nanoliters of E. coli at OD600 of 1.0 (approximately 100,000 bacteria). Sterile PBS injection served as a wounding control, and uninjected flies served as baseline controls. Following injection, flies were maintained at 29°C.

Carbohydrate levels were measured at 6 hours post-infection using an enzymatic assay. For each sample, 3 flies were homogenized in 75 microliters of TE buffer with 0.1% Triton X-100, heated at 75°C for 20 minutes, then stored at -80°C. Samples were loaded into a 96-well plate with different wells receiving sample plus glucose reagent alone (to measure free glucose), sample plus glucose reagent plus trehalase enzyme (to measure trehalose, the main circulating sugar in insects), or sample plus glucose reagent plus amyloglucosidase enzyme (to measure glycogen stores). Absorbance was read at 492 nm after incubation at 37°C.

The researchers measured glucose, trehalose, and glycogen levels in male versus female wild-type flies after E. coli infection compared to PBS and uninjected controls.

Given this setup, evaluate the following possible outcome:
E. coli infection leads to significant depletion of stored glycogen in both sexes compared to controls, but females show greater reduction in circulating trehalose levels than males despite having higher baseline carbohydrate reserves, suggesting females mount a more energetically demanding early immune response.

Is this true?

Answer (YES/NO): NO